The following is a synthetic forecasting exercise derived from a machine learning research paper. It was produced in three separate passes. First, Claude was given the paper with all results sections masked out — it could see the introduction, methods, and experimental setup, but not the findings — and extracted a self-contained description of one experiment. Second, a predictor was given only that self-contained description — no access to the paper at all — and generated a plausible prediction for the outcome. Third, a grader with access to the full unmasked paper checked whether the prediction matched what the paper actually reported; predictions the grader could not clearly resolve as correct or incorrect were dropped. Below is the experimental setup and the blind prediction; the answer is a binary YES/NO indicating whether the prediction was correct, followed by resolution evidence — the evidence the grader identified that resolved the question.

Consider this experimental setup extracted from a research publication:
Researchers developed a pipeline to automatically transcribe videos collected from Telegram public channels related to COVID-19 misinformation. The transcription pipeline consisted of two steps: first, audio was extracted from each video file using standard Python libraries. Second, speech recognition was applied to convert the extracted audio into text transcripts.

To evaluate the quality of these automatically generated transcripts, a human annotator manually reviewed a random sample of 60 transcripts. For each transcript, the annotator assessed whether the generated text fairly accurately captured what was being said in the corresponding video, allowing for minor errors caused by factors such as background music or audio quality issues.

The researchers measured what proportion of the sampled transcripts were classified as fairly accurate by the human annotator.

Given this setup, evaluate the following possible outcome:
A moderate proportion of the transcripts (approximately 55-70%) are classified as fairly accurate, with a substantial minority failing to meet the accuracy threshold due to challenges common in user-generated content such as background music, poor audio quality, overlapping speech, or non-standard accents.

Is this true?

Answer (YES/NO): NO